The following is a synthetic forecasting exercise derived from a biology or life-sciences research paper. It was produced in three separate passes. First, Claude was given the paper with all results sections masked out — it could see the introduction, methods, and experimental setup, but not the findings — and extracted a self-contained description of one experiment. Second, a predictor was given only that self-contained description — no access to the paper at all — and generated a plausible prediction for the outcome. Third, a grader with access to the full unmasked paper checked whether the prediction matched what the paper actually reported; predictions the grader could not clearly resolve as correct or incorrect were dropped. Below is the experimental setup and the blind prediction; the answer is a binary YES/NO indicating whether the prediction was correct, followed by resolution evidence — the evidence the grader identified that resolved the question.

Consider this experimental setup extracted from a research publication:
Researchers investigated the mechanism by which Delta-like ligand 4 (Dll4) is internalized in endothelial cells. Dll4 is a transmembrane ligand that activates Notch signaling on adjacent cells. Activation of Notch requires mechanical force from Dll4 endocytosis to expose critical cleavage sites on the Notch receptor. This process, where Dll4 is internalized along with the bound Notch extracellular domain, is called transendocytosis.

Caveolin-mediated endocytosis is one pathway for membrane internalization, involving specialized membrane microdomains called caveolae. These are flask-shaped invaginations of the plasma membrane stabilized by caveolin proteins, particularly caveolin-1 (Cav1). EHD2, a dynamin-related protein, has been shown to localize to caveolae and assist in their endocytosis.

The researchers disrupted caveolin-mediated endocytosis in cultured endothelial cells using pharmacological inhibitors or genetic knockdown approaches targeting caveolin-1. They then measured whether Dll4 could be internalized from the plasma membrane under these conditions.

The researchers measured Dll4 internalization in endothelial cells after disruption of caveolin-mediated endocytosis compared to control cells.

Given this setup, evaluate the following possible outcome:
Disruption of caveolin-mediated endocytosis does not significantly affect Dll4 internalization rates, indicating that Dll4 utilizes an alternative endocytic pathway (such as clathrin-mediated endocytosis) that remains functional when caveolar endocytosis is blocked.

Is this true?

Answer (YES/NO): NO